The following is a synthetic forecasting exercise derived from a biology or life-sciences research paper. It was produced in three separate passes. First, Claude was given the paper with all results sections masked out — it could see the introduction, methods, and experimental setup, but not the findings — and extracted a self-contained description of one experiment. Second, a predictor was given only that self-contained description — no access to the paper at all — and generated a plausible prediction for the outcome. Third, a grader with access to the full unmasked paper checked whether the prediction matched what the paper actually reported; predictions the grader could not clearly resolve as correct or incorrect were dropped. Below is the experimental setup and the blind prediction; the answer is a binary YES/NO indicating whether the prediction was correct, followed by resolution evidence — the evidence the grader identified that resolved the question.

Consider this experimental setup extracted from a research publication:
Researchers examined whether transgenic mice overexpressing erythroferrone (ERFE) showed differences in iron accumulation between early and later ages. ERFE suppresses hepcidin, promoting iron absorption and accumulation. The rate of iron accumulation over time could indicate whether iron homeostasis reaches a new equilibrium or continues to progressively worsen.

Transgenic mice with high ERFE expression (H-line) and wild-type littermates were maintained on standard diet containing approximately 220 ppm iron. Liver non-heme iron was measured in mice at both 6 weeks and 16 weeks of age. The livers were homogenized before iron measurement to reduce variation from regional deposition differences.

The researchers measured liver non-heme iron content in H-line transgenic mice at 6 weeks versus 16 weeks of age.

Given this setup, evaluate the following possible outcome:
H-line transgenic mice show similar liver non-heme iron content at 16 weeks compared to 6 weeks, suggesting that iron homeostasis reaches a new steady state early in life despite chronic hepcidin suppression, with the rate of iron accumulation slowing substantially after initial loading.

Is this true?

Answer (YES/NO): YES